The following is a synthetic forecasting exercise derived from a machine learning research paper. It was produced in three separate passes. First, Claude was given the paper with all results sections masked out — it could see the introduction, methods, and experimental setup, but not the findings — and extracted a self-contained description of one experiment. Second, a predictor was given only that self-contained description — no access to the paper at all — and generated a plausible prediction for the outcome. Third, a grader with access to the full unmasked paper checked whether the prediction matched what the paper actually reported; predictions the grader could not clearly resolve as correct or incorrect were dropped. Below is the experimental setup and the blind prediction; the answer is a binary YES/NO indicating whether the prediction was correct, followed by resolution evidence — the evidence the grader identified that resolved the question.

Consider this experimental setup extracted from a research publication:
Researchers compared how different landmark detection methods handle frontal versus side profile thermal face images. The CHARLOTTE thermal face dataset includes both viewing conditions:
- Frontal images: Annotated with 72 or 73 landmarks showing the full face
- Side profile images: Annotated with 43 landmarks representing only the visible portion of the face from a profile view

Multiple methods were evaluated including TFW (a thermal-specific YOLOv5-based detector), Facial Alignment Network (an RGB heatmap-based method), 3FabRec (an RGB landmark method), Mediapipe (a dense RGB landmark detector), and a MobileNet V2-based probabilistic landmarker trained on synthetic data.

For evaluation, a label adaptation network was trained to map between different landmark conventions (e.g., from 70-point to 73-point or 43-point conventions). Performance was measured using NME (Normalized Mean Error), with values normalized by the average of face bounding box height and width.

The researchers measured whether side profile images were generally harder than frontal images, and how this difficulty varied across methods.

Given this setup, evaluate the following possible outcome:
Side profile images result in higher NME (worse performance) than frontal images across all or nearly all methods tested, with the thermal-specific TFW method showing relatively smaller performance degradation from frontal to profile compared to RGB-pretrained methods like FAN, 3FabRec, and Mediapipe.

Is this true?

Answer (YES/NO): NO